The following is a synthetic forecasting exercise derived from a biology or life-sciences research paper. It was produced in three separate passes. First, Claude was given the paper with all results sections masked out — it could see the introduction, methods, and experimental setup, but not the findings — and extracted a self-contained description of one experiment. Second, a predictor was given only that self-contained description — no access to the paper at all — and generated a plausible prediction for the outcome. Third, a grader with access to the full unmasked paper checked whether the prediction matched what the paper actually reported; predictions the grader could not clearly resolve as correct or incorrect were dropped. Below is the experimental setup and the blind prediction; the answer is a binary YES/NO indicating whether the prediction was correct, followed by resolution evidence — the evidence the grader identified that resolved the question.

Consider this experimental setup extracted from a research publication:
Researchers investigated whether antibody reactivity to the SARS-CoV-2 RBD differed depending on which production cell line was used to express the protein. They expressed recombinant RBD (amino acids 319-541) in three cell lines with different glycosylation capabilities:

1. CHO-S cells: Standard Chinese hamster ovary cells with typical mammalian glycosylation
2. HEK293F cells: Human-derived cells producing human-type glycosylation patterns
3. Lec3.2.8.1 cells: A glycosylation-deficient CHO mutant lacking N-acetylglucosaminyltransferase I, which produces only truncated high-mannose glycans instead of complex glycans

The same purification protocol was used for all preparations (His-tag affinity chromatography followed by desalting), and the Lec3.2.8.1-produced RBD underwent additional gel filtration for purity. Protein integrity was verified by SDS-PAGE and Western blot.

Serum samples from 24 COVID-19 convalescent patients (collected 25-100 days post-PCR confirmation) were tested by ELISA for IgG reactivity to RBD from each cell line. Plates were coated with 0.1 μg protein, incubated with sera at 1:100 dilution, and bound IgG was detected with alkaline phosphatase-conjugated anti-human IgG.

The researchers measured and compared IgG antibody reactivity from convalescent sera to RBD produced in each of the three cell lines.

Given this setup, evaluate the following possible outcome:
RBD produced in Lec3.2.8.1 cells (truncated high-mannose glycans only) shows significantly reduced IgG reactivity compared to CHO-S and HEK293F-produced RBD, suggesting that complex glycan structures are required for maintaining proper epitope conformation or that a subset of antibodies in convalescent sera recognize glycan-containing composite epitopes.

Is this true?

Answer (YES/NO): NO